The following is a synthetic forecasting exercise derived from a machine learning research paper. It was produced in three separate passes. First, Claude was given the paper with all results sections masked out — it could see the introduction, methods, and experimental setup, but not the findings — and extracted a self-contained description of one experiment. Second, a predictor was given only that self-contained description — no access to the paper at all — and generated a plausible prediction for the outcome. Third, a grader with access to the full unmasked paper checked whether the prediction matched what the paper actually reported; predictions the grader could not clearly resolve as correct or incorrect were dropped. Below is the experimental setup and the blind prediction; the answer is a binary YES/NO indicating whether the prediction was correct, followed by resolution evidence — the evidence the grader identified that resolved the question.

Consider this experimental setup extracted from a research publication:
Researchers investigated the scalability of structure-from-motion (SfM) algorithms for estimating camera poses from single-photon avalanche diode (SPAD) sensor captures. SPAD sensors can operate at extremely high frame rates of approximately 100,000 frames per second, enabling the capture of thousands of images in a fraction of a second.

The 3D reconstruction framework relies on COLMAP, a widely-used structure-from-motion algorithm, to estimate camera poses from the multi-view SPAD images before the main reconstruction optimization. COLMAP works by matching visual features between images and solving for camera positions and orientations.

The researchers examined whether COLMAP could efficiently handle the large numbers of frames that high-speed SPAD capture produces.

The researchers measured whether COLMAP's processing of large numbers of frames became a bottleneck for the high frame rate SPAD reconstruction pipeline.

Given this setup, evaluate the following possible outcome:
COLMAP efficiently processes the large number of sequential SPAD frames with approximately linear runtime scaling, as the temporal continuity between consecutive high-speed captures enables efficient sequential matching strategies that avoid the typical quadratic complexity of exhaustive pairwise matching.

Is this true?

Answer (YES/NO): NO